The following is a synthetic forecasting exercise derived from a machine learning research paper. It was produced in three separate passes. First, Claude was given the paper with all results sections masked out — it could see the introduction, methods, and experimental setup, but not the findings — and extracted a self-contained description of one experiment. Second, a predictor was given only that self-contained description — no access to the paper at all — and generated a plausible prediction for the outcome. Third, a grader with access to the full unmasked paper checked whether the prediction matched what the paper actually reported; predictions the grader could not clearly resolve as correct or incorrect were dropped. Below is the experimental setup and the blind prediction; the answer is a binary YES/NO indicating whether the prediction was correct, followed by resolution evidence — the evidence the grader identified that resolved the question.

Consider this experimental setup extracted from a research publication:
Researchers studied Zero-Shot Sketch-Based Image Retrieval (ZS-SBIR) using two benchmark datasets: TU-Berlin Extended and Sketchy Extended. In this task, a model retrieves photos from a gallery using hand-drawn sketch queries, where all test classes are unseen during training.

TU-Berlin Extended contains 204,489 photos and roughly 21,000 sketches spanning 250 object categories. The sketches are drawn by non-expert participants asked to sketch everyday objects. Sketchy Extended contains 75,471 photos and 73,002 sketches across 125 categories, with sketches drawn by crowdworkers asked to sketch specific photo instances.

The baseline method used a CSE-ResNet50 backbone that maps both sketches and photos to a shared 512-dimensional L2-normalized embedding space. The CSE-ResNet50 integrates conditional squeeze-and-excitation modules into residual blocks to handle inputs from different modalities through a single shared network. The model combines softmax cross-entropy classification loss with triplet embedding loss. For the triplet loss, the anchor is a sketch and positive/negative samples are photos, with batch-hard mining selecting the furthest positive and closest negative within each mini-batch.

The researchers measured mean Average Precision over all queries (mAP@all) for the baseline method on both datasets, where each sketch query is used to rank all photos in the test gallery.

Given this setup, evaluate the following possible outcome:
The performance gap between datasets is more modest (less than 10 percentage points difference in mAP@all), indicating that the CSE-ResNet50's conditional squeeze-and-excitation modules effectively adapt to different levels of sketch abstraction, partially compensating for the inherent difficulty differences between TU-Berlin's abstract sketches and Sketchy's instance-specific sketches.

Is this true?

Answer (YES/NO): NO